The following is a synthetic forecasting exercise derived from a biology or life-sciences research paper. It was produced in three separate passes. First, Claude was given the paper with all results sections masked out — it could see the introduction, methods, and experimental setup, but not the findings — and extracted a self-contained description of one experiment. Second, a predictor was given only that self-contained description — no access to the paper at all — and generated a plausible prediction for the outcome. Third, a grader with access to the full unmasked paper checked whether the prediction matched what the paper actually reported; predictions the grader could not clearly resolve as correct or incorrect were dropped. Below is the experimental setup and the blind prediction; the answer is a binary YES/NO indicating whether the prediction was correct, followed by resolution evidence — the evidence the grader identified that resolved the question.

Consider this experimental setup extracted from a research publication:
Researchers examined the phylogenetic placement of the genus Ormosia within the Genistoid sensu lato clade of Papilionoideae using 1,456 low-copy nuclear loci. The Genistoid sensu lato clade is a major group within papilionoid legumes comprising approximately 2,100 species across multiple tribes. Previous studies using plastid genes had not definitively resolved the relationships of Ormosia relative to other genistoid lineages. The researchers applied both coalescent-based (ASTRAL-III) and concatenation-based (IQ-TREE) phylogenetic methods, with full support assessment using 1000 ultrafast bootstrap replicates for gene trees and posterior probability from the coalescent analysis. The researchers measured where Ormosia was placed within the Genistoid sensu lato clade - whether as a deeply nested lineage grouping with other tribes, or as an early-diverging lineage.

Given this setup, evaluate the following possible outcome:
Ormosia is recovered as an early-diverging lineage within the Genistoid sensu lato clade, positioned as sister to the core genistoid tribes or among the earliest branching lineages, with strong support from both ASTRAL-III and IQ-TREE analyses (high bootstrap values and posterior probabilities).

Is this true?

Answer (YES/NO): YES